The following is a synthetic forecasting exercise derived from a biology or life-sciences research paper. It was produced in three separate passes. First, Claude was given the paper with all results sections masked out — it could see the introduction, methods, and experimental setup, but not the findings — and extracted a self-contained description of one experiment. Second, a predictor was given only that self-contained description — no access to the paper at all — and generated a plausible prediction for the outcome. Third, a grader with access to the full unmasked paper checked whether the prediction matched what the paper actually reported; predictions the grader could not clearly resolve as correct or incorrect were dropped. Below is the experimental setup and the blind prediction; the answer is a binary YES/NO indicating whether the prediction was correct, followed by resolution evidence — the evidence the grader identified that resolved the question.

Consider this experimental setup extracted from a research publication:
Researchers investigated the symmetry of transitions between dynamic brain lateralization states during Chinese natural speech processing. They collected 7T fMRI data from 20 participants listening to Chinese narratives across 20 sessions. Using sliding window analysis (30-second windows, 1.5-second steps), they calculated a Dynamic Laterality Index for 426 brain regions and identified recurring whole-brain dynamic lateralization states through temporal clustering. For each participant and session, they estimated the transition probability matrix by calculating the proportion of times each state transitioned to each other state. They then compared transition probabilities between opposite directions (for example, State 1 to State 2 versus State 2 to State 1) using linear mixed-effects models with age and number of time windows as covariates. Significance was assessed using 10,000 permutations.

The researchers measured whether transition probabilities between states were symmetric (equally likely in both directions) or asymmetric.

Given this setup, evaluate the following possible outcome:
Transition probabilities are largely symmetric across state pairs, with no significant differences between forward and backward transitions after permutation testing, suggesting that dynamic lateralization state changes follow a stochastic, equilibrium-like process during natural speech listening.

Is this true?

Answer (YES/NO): NO